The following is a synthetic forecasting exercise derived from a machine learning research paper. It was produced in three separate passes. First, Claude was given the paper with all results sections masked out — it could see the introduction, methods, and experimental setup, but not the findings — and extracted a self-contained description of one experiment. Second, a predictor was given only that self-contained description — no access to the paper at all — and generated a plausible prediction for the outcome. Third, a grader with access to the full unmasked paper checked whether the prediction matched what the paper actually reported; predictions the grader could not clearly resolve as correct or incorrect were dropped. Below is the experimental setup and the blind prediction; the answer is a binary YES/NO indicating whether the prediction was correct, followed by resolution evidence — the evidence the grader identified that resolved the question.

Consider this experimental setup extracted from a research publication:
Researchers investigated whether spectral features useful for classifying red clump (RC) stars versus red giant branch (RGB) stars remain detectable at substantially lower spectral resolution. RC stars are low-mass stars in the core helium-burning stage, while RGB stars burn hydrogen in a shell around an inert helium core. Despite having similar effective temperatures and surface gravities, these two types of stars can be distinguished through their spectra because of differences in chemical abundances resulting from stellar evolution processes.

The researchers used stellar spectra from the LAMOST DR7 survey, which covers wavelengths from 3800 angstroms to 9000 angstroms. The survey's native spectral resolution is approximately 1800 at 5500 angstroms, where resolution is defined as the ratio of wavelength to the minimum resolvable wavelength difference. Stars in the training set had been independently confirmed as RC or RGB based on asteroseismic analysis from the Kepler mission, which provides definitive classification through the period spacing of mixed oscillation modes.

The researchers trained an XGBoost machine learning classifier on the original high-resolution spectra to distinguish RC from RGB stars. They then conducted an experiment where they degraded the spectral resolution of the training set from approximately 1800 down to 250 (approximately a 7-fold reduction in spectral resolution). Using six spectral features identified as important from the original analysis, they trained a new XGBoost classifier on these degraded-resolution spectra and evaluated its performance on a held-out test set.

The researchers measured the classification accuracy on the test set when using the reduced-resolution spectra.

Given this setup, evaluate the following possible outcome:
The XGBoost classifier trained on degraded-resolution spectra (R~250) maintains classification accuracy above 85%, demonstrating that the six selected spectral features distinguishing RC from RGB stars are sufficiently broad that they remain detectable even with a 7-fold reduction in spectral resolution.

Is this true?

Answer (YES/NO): YES